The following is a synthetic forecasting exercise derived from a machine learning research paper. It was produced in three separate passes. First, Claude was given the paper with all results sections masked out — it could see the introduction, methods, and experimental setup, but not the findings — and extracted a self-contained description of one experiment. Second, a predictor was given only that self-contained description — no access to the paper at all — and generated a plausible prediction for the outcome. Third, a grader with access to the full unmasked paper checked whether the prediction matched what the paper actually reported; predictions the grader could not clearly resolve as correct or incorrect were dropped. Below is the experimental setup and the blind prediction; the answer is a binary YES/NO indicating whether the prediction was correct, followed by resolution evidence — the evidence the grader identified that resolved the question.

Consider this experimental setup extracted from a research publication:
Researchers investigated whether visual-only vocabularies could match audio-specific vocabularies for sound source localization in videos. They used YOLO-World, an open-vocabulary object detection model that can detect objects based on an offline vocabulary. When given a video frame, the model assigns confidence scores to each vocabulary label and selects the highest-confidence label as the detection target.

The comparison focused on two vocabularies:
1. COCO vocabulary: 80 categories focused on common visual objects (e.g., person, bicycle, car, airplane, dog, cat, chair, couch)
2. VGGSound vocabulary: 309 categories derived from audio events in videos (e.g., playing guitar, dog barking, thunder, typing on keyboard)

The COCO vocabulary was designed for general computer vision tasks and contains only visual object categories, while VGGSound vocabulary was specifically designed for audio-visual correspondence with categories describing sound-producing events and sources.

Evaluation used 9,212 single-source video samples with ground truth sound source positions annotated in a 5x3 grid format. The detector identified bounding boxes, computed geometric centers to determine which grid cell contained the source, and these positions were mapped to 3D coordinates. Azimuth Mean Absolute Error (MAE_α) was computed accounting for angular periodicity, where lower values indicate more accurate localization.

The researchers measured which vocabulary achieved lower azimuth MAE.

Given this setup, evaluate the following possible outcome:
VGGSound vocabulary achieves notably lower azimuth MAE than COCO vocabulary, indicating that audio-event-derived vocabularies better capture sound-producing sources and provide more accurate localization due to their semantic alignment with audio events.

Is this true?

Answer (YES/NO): NO